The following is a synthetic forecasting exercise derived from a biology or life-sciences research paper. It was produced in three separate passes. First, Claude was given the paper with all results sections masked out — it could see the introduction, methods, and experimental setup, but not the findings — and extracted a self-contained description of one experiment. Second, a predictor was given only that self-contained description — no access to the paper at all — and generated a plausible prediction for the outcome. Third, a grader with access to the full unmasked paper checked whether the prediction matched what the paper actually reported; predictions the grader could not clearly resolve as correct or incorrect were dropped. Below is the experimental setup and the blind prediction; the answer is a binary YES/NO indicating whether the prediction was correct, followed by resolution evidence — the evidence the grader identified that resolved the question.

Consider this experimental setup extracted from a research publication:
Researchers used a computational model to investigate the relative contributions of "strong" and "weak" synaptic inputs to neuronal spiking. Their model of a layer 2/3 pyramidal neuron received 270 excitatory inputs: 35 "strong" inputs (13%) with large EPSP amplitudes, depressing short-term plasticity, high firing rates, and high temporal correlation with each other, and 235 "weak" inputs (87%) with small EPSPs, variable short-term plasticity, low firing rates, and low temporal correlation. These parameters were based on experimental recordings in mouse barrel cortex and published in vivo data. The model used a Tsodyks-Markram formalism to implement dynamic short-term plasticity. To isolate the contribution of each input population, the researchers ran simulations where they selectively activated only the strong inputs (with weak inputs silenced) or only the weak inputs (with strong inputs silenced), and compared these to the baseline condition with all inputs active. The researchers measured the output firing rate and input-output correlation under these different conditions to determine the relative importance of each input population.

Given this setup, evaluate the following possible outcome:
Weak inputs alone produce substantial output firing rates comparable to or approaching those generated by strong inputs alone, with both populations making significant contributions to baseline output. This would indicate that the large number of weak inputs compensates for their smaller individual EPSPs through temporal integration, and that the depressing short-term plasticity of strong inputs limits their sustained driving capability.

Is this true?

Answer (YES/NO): NO